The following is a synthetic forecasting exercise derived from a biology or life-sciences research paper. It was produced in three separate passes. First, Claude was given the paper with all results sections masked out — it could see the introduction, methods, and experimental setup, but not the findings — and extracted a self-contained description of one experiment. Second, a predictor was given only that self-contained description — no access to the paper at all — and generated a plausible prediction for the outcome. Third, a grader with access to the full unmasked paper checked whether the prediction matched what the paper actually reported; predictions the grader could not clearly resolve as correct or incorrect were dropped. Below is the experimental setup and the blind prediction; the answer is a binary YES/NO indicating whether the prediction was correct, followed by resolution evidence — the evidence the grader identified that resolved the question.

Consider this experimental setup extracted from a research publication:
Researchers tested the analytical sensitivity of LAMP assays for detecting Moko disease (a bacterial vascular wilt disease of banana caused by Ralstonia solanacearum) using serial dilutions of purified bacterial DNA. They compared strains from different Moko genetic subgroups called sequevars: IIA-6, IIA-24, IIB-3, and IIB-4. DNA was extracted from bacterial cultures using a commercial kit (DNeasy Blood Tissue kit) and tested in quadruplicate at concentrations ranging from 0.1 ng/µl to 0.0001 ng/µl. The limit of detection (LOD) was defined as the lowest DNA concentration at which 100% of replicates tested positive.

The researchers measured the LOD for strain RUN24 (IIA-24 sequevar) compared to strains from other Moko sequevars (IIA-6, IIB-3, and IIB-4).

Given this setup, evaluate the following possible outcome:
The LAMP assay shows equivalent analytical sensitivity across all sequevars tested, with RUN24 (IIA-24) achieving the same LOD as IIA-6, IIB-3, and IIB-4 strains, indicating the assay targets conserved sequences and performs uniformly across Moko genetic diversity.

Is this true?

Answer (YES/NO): NO